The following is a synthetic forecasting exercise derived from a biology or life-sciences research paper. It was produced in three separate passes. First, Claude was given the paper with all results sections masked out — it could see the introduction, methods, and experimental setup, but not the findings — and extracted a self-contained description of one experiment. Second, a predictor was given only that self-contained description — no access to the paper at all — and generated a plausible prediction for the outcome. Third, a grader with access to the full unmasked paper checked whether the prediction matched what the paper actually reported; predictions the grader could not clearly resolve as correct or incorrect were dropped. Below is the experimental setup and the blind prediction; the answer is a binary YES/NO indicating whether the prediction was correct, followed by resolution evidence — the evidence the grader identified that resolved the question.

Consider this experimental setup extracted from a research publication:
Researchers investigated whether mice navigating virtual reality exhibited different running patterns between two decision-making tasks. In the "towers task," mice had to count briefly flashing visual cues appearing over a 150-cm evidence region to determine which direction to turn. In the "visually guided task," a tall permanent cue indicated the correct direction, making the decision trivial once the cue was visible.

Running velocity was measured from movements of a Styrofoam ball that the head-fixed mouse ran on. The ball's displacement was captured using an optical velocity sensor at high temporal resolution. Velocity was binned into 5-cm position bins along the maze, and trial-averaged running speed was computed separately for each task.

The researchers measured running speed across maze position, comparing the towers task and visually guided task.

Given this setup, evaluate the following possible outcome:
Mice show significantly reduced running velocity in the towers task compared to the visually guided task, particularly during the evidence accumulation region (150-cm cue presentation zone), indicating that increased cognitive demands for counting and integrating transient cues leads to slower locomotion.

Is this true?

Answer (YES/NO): NO